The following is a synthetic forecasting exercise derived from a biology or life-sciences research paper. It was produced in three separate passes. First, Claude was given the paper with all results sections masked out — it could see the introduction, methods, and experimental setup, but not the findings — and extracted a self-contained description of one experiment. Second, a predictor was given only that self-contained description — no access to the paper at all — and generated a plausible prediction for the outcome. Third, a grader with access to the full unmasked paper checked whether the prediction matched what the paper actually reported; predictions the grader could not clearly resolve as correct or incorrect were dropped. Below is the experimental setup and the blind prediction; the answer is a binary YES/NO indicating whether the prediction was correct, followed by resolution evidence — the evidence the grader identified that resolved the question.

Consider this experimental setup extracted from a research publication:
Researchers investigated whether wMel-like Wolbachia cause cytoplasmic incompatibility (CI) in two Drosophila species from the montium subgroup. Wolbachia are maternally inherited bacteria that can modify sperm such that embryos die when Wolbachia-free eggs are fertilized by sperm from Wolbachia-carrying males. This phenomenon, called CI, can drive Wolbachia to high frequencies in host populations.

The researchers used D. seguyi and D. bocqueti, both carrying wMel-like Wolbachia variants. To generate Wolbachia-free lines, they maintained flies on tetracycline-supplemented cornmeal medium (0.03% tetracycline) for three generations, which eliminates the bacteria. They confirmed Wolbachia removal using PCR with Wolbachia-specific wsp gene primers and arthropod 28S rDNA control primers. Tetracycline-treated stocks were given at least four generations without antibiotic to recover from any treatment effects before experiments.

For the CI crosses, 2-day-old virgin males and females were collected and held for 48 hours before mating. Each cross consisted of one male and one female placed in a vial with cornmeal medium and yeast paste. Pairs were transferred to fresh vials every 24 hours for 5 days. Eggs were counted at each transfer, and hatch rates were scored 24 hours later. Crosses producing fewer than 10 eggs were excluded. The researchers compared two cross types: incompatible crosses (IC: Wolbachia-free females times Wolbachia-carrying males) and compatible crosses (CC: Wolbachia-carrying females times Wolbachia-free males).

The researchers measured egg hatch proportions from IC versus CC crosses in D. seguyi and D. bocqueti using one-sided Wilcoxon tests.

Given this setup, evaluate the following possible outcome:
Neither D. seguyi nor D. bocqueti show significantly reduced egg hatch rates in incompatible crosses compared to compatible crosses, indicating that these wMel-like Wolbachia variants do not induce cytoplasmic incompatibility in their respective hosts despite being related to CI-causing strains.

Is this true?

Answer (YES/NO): NO